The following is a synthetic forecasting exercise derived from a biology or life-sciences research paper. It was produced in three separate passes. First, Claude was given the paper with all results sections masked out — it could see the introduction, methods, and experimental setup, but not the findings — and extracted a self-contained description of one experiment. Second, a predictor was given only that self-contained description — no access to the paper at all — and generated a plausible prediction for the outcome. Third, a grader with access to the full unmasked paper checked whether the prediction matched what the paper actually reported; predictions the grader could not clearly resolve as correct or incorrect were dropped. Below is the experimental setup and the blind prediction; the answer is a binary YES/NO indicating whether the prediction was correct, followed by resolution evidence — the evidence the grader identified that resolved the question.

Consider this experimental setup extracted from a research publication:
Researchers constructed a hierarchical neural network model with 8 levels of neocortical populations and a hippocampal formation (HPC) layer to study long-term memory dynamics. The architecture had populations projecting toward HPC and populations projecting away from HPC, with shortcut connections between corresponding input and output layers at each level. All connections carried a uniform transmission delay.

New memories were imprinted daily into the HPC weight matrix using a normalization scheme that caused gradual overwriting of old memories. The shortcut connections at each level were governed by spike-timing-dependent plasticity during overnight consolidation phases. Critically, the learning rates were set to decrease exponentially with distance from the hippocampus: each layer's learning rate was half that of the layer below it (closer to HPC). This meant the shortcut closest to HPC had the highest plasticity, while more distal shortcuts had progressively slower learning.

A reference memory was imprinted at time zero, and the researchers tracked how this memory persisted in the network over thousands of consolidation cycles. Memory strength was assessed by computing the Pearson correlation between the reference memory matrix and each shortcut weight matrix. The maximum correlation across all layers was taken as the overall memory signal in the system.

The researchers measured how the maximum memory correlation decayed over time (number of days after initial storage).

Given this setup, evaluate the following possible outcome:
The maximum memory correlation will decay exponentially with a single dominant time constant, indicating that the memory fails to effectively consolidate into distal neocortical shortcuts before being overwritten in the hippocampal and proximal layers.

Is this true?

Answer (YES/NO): NO